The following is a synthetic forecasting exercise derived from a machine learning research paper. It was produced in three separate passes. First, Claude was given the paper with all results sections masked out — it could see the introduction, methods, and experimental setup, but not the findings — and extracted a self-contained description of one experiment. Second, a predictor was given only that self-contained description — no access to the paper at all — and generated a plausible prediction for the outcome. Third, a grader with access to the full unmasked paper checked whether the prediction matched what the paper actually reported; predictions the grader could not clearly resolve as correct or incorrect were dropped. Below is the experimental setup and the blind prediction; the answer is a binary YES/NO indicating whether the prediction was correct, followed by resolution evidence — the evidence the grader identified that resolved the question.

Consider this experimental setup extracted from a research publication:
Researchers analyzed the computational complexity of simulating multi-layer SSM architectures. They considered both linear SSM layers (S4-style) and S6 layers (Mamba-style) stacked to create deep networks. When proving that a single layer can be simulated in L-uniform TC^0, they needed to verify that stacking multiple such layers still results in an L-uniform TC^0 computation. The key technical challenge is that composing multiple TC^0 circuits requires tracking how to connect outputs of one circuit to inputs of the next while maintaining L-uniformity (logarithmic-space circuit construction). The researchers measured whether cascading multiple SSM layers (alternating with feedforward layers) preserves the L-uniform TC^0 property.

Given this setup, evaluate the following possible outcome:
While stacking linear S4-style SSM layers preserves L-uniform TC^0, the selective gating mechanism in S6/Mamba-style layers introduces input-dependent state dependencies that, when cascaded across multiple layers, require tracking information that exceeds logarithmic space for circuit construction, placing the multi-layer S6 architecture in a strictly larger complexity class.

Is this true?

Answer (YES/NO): NO